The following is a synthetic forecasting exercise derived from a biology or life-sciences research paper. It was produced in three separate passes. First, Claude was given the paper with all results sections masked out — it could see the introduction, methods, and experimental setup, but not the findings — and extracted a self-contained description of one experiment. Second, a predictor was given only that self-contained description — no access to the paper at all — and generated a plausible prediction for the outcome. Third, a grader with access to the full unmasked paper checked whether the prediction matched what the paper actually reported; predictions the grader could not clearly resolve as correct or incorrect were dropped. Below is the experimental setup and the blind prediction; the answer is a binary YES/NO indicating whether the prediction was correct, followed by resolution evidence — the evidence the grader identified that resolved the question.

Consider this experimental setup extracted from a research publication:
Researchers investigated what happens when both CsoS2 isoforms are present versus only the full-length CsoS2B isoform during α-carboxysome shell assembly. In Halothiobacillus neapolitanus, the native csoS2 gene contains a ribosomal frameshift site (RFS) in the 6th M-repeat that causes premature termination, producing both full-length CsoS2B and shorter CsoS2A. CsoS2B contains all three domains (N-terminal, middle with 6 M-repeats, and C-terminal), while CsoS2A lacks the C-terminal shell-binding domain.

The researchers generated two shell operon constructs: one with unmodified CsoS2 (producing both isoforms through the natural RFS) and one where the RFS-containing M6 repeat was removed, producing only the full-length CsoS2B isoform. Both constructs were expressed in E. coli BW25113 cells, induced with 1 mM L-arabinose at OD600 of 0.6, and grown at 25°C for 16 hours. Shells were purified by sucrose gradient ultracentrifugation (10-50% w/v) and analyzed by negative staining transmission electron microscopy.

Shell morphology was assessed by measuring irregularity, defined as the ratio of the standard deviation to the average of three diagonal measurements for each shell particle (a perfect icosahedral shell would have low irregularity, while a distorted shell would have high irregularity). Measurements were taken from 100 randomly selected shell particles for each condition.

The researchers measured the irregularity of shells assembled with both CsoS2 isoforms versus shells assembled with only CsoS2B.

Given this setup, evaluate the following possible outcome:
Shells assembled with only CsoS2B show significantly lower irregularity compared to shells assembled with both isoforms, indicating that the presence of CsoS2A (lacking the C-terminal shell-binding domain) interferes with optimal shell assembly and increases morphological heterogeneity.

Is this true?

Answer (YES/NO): YES